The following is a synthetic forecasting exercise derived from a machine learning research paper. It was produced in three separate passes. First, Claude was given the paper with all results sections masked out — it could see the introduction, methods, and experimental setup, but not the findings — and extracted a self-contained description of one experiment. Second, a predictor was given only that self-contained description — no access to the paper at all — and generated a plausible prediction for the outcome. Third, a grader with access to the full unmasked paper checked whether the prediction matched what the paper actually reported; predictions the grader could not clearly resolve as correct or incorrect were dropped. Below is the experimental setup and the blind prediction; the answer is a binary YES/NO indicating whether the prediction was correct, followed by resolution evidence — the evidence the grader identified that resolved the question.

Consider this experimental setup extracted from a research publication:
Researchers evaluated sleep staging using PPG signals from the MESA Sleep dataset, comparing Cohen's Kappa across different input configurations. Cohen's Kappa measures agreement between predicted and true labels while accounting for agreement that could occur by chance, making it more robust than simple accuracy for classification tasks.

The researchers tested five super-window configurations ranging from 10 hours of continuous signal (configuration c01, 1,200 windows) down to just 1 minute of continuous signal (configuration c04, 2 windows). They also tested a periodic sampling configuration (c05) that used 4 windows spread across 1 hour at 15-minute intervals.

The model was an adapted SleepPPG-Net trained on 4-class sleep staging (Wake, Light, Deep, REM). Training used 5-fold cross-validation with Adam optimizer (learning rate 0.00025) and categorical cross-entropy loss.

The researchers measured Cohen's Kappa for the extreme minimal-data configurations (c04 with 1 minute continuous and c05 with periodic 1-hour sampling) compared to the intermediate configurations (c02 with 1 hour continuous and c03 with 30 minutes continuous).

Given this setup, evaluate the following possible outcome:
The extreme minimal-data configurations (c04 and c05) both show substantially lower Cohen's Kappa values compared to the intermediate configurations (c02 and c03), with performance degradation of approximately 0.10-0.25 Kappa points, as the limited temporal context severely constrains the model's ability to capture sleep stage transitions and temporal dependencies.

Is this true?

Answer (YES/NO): YES